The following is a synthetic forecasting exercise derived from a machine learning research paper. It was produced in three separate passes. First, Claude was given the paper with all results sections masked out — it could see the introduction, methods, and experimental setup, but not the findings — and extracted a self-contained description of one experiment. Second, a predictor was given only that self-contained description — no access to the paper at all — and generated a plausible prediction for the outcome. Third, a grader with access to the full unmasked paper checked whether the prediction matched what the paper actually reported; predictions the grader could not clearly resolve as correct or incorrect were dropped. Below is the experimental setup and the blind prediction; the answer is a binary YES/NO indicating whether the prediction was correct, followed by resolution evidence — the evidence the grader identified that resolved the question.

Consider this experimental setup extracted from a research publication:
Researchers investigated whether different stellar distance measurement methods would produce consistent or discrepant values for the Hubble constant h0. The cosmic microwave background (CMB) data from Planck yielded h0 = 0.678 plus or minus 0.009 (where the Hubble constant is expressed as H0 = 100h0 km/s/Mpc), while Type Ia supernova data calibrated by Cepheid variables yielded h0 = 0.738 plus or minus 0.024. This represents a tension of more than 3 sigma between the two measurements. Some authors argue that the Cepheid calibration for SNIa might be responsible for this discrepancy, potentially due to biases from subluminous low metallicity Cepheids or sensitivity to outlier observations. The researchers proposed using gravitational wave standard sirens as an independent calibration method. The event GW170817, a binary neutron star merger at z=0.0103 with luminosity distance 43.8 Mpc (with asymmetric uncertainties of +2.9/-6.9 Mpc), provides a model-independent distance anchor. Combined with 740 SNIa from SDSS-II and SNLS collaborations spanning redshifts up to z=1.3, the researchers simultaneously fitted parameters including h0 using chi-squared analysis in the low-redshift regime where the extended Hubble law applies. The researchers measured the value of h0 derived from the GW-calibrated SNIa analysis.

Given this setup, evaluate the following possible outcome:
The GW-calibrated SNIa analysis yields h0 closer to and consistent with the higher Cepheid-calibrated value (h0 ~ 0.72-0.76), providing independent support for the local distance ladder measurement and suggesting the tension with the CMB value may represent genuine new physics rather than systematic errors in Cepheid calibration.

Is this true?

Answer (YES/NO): YES